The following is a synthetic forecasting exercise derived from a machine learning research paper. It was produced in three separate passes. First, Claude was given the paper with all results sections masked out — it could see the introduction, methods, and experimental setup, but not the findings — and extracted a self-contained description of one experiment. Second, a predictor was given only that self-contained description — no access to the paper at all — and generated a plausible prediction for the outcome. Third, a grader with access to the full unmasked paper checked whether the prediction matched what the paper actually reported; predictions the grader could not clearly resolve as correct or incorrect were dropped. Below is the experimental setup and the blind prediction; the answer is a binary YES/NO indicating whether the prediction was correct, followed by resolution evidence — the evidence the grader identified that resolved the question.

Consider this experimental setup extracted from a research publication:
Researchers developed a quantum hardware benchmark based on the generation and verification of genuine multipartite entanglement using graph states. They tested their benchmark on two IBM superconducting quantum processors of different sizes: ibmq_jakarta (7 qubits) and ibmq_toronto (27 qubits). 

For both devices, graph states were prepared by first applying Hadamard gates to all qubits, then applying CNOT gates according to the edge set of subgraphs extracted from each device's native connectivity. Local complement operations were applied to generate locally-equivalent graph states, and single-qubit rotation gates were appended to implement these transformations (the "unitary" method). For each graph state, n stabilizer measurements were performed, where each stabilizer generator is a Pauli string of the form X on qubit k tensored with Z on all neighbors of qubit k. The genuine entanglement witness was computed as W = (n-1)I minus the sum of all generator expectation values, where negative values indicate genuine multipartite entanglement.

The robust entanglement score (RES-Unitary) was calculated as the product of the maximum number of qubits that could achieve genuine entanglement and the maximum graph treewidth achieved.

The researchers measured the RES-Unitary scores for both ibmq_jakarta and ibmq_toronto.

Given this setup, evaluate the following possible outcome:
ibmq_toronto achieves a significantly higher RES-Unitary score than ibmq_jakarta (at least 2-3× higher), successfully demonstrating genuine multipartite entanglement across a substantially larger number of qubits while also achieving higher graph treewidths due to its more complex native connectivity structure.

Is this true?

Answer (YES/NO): NO